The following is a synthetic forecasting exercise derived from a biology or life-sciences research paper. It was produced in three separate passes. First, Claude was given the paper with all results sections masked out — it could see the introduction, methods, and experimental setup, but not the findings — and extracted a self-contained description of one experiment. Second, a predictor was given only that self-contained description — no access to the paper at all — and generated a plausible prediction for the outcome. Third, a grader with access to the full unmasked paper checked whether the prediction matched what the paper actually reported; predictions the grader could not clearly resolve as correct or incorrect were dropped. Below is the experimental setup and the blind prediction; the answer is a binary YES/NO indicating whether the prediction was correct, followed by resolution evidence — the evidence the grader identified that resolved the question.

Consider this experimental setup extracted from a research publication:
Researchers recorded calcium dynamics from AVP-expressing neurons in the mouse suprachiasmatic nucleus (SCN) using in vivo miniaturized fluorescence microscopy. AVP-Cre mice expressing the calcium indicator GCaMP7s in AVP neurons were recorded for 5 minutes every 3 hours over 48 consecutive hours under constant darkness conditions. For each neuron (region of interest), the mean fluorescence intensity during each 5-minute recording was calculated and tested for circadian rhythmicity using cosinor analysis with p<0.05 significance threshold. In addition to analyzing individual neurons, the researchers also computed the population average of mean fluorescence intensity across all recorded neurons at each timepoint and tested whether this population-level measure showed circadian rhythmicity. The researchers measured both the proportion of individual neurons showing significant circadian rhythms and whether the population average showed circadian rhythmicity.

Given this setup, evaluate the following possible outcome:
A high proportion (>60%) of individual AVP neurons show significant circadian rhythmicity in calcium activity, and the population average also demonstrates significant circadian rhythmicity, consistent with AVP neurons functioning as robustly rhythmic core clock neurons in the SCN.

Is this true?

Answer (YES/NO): NO